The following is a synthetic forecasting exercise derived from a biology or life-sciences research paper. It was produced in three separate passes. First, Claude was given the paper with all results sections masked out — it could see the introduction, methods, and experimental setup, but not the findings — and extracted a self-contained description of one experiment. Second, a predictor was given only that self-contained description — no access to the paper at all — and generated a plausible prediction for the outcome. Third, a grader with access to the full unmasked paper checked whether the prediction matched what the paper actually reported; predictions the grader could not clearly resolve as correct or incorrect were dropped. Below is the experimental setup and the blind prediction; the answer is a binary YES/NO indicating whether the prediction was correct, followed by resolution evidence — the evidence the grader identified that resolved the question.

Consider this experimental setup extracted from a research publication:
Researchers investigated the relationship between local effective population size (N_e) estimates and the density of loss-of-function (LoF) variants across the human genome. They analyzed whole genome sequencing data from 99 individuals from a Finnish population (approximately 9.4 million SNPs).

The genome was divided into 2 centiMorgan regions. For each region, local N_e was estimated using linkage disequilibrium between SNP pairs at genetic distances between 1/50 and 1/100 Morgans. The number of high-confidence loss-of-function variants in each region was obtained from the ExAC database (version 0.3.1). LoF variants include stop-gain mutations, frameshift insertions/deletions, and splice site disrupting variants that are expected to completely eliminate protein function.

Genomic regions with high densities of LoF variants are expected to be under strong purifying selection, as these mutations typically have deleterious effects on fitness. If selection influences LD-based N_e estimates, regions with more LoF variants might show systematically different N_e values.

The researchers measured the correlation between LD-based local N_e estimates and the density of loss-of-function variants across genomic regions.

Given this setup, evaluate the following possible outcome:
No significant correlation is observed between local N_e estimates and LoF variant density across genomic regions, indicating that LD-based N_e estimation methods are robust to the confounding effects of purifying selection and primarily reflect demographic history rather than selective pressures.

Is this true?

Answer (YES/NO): YES